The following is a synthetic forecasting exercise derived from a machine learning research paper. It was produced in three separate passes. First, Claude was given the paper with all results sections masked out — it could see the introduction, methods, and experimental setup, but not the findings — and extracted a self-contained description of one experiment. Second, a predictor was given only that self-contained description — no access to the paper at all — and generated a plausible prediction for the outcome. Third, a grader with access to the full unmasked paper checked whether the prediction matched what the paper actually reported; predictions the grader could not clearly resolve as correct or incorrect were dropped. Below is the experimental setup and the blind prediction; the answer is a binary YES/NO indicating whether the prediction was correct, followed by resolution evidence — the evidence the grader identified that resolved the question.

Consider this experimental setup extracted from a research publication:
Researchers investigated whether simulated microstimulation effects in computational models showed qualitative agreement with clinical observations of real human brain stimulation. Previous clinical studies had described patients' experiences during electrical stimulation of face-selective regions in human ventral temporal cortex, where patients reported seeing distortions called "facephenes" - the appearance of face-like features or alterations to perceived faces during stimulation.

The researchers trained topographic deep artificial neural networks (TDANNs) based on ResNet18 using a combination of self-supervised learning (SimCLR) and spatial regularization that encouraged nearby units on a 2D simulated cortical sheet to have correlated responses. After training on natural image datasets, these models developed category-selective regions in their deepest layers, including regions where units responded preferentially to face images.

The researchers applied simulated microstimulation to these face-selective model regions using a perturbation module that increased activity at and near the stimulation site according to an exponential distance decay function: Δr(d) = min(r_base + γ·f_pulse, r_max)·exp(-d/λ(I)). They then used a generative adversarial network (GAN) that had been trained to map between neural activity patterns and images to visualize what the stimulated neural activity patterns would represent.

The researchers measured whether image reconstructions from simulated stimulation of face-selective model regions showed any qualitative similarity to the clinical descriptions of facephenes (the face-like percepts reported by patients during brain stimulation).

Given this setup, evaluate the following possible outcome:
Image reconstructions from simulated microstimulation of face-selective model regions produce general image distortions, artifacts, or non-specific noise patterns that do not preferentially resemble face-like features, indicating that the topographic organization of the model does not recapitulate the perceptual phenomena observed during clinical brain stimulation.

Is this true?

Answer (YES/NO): NO